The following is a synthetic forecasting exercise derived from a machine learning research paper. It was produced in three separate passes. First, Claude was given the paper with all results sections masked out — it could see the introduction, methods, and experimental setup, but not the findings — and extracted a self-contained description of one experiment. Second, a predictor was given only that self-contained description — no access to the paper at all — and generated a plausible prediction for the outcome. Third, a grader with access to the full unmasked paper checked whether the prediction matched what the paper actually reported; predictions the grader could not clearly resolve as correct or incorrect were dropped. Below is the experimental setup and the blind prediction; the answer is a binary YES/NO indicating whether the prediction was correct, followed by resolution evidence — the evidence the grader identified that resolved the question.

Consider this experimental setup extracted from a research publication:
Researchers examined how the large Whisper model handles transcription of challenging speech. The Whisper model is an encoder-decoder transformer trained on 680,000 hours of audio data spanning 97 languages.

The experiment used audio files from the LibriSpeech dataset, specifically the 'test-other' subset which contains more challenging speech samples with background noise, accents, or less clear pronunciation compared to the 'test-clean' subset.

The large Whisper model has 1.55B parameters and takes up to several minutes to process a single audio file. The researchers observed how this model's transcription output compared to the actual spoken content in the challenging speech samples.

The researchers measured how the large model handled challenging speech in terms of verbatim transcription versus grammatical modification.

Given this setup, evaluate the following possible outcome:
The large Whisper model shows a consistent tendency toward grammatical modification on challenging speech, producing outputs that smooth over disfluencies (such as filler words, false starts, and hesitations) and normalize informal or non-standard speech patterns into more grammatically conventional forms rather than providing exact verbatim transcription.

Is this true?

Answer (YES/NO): NO